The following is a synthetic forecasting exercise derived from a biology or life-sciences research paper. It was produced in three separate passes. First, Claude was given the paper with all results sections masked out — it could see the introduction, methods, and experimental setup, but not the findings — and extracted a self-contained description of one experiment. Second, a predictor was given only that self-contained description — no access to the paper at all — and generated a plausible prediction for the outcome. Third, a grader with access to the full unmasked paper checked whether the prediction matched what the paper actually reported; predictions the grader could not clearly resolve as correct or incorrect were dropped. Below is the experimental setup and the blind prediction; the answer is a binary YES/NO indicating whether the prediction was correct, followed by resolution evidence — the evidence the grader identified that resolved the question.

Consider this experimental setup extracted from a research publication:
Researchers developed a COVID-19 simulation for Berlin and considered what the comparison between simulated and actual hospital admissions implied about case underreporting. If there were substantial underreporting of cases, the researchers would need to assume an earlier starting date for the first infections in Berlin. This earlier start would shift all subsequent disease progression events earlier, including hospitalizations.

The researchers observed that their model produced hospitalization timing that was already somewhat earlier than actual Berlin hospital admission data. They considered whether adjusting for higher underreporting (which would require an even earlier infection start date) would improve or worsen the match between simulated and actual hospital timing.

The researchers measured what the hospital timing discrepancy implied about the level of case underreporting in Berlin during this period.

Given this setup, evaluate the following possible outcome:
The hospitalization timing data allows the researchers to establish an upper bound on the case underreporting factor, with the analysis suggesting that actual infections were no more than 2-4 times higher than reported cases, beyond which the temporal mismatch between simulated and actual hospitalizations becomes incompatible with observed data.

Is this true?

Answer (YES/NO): NO